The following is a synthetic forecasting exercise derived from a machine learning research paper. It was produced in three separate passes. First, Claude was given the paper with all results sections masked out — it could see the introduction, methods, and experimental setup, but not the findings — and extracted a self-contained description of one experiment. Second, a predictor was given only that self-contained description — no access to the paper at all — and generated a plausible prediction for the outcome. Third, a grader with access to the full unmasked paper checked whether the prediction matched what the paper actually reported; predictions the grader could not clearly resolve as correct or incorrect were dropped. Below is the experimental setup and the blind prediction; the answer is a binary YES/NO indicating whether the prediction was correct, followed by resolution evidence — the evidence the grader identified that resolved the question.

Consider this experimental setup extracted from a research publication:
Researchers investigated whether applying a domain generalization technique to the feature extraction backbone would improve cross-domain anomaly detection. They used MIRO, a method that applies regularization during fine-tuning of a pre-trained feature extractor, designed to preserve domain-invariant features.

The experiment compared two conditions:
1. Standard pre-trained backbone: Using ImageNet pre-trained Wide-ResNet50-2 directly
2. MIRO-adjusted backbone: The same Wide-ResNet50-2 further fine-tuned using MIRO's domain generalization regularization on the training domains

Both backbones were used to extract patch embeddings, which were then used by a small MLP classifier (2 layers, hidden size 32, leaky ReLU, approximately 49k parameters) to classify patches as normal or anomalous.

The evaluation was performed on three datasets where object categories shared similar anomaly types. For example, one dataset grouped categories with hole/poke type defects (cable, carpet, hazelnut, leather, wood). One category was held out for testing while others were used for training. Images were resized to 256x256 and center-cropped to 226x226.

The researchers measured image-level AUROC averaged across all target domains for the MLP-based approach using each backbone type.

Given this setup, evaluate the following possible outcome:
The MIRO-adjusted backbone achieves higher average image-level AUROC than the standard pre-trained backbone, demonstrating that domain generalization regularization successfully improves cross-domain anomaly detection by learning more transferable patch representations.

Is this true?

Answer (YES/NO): NO